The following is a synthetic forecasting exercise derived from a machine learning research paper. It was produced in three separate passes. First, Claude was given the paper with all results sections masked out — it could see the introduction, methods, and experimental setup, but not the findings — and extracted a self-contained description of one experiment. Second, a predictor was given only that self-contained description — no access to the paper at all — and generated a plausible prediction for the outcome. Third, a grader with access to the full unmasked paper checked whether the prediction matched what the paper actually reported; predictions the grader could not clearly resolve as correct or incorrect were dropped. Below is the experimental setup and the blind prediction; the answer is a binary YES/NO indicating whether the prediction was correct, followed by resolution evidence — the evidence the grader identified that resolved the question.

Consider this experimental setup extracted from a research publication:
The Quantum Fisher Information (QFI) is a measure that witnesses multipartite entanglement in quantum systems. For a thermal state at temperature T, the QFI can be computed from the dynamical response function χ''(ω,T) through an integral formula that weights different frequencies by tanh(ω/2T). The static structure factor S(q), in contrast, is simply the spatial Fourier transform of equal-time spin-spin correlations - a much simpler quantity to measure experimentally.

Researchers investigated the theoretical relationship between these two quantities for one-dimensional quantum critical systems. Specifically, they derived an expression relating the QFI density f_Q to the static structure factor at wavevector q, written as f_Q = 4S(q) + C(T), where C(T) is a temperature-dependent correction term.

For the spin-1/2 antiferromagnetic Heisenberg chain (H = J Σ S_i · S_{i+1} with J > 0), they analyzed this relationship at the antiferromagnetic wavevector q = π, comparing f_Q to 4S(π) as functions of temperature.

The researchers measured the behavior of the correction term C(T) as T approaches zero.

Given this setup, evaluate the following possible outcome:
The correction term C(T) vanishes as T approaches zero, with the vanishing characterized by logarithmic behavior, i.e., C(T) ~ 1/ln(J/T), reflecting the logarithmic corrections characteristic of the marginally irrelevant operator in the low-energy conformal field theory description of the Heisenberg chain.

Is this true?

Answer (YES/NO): NO